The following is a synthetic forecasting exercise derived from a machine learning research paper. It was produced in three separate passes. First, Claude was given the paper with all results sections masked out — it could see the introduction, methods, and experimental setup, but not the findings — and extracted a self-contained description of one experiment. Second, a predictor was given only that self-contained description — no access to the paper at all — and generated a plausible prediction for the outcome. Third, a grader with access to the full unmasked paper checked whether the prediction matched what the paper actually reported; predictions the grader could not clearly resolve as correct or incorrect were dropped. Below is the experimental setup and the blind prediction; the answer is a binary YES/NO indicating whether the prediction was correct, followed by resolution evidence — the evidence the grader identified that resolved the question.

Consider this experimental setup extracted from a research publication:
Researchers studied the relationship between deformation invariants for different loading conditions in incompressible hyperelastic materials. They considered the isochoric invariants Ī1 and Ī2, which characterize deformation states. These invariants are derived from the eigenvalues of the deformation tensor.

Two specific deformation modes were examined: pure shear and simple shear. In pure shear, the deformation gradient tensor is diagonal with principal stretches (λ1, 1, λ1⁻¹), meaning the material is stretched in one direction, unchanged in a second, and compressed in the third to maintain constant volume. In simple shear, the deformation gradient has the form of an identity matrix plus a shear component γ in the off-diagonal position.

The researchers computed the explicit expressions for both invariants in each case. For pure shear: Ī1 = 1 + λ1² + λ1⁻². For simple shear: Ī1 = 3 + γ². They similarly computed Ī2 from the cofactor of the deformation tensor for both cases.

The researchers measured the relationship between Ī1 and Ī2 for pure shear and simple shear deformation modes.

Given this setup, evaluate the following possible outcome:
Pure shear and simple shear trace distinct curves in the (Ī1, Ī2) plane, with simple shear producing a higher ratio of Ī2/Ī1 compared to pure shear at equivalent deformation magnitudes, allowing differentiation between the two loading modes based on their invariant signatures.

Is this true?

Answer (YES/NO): NO